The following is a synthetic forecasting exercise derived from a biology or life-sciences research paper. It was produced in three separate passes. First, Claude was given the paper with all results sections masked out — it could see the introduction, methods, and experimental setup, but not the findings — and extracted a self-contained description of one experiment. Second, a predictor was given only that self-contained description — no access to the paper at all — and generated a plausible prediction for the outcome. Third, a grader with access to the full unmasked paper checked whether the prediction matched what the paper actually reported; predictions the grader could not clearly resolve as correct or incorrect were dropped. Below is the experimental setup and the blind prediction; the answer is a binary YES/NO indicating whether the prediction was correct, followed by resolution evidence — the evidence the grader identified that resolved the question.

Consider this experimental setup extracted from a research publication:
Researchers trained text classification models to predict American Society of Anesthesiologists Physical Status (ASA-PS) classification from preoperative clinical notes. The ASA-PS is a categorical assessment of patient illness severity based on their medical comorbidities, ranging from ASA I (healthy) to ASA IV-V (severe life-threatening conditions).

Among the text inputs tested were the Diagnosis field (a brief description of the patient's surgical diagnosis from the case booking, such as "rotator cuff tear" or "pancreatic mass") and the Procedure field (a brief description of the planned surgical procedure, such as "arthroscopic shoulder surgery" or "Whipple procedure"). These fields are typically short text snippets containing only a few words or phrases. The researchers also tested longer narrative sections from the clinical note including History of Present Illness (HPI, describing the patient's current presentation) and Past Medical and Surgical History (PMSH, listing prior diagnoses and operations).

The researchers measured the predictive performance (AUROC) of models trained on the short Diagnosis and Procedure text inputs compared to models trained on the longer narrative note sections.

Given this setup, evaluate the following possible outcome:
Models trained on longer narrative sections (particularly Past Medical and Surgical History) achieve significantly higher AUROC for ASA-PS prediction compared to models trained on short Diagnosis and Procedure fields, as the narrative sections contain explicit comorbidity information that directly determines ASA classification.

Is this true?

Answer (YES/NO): NO